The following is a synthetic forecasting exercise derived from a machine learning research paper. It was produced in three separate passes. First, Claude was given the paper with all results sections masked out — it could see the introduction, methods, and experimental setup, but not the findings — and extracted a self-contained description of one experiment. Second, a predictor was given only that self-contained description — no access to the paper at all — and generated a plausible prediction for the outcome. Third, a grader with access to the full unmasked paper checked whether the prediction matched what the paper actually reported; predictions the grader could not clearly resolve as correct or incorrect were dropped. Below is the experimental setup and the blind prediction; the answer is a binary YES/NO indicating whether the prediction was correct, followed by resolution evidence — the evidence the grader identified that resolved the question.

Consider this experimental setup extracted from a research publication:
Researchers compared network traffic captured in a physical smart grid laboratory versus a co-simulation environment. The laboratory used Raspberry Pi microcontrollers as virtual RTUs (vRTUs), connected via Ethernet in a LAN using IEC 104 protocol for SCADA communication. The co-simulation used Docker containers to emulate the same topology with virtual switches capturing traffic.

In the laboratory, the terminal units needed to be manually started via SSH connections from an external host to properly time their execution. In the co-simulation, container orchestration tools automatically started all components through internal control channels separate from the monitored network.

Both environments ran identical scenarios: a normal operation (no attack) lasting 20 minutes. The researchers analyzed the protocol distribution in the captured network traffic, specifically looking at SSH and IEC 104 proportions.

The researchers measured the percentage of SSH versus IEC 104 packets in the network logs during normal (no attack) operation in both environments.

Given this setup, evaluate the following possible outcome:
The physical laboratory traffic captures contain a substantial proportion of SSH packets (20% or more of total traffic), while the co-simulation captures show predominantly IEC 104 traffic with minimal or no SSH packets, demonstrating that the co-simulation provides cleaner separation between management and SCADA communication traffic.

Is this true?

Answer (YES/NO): YES